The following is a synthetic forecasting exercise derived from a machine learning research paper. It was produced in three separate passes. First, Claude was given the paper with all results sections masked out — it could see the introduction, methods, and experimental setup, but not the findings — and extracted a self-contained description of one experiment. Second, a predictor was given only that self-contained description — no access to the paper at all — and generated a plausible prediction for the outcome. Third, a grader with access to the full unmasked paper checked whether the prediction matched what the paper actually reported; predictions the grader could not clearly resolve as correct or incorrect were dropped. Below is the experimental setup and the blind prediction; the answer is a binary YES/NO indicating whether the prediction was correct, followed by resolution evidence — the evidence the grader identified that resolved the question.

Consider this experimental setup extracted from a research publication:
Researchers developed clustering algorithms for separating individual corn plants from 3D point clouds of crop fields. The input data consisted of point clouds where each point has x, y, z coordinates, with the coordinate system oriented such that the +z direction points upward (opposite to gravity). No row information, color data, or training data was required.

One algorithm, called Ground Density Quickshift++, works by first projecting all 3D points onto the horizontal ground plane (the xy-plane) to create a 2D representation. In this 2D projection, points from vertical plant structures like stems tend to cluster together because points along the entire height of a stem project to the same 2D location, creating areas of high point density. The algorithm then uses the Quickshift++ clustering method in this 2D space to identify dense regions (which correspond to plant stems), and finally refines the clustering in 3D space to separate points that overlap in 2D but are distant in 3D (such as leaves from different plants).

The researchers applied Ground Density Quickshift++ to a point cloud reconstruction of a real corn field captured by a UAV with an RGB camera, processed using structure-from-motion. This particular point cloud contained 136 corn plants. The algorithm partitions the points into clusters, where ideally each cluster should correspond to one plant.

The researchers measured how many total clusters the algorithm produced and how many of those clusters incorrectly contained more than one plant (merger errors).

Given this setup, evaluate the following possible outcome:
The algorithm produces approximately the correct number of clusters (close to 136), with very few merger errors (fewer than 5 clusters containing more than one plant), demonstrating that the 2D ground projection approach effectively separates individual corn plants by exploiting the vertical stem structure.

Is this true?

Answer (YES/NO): YES